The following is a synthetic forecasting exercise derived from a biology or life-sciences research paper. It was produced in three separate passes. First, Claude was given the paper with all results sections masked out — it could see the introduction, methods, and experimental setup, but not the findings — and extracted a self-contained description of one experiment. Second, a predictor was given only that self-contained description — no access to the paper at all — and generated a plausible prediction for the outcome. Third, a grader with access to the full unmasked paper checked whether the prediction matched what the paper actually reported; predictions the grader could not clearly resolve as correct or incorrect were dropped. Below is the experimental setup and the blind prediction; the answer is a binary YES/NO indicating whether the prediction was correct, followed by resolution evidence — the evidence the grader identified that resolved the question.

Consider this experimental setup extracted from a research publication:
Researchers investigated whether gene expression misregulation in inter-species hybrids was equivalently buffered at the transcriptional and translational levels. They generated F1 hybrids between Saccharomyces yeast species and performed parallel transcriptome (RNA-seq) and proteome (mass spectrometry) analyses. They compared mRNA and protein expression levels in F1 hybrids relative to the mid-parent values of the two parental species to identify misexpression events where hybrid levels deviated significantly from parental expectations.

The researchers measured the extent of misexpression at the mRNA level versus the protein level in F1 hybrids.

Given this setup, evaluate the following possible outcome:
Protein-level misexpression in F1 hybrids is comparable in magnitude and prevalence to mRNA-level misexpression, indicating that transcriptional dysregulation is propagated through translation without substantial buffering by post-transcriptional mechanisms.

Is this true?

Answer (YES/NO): NO